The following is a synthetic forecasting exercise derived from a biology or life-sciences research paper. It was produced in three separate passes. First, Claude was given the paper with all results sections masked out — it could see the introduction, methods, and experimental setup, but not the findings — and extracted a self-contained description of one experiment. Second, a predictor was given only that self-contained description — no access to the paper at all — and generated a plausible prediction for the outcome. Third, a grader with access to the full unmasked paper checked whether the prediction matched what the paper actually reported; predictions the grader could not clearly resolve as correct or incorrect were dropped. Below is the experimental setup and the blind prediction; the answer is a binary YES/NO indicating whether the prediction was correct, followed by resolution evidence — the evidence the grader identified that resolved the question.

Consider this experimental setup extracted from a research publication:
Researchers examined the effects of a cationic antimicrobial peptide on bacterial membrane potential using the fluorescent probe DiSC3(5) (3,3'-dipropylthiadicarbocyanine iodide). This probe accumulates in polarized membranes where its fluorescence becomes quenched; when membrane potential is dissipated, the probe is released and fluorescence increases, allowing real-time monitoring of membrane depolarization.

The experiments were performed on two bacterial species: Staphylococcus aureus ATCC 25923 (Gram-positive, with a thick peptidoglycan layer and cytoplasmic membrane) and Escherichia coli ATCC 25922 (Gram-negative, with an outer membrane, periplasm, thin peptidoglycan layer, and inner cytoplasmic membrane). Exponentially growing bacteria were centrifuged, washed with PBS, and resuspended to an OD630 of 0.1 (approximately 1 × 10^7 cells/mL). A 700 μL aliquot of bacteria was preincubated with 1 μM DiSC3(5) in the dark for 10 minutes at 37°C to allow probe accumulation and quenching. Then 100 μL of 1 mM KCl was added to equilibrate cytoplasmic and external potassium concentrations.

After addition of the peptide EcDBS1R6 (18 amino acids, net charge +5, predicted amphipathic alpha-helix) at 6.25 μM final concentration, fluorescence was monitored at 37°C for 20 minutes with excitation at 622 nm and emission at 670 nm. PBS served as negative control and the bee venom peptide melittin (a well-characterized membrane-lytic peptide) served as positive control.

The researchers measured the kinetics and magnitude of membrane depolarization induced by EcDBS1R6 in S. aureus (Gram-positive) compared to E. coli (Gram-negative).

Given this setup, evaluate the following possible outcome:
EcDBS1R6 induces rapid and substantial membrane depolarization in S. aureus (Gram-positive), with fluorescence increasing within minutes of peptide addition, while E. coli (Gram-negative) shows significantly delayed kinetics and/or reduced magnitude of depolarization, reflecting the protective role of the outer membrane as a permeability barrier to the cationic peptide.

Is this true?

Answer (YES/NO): NO